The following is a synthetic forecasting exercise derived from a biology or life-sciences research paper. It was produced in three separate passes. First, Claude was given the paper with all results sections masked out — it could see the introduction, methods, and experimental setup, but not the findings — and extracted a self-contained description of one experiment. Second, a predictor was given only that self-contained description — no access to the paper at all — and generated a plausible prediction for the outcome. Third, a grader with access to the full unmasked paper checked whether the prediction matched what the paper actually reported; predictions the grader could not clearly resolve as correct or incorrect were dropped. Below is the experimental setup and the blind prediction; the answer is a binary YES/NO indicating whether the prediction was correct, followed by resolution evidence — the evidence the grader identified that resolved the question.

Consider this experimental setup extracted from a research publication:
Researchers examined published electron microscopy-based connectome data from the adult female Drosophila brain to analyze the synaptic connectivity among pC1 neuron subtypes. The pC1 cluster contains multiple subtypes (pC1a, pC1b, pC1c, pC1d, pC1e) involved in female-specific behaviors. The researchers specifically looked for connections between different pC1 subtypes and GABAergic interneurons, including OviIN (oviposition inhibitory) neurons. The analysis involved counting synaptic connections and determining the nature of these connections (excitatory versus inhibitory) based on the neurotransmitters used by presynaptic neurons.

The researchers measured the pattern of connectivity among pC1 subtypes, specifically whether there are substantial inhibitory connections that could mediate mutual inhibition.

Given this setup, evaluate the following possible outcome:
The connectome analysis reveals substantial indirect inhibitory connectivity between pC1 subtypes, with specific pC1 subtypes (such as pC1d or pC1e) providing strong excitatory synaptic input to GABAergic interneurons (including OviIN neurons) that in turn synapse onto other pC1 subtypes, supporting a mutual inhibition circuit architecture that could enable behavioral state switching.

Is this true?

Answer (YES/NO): NO